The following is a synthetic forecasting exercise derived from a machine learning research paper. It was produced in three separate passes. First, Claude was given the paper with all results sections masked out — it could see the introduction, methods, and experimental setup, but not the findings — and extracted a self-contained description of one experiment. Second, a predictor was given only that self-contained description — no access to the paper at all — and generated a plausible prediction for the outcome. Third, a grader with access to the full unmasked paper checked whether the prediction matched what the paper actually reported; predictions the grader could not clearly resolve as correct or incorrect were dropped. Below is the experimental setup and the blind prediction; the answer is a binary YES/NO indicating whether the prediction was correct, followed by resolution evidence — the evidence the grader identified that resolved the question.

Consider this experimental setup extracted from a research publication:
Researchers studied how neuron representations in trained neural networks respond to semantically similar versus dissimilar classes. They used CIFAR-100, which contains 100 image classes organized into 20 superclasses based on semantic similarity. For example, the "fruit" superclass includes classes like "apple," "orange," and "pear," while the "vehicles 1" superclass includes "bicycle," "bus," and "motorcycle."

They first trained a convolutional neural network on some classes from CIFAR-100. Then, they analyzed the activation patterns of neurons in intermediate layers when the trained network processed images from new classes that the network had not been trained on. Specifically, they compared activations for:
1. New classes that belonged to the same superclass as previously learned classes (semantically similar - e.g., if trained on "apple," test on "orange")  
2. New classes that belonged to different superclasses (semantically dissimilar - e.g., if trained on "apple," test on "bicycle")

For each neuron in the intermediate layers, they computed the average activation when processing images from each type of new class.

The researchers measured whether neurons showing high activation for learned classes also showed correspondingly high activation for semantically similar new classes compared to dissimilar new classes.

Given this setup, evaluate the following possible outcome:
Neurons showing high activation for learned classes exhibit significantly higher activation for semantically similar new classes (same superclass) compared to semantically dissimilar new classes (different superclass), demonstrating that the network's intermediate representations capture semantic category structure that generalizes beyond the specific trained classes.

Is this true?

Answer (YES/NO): YES